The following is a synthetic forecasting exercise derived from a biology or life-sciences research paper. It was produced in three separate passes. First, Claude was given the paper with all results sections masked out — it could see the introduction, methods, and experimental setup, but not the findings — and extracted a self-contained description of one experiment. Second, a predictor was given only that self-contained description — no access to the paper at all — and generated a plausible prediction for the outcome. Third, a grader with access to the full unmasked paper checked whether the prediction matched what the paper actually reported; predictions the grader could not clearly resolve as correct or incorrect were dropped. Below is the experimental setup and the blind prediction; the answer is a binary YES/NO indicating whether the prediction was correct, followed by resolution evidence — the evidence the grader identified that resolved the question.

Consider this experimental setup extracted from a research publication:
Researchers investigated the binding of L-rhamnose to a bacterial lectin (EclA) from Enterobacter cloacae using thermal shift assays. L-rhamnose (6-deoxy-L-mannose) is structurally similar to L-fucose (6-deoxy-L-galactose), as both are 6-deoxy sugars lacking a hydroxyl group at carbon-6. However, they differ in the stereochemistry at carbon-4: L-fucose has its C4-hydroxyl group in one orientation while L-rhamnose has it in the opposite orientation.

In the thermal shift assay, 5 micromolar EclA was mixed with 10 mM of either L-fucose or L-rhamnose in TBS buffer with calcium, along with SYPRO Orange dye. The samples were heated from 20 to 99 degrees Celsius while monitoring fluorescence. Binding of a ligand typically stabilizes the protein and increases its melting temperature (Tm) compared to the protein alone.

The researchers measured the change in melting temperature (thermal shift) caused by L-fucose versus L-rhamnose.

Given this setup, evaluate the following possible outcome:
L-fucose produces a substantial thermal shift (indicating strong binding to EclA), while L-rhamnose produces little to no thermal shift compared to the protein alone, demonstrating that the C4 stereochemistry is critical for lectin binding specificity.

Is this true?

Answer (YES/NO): YES